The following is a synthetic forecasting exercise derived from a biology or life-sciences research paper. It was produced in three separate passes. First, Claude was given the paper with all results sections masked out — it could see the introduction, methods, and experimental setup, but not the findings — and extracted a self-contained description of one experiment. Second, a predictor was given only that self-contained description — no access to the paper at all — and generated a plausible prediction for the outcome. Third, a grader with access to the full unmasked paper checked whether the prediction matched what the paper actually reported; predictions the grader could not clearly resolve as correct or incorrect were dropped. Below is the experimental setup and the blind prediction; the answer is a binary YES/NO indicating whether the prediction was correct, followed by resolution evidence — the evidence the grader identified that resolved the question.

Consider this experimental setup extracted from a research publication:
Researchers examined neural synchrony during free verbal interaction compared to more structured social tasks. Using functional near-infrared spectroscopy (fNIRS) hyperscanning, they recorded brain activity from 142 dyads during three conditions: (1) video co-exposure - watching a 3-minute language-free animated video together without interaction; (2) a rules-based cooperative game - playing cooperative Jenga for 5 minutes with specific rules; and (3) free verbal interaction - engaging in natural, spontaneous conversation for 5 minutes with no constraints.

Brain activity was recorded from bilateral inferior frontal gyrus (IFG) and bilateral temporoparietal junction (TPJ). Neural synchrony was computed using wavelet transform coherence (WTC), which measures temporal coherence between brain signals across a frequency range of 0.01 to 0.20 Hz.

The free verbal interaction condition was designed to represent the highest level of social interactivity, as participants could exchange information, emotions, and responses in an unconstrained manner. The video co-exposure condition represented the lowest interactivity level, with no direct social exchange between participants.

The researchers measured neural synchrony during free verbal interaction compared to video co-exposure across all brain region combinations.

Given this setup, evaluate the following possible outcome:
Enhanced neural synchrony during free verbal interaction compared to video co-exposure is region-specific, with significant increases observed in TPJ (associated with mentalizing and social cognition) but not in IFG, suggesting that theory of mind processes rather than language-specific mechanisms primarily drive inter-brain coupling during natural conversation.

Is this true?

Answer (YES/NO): NO